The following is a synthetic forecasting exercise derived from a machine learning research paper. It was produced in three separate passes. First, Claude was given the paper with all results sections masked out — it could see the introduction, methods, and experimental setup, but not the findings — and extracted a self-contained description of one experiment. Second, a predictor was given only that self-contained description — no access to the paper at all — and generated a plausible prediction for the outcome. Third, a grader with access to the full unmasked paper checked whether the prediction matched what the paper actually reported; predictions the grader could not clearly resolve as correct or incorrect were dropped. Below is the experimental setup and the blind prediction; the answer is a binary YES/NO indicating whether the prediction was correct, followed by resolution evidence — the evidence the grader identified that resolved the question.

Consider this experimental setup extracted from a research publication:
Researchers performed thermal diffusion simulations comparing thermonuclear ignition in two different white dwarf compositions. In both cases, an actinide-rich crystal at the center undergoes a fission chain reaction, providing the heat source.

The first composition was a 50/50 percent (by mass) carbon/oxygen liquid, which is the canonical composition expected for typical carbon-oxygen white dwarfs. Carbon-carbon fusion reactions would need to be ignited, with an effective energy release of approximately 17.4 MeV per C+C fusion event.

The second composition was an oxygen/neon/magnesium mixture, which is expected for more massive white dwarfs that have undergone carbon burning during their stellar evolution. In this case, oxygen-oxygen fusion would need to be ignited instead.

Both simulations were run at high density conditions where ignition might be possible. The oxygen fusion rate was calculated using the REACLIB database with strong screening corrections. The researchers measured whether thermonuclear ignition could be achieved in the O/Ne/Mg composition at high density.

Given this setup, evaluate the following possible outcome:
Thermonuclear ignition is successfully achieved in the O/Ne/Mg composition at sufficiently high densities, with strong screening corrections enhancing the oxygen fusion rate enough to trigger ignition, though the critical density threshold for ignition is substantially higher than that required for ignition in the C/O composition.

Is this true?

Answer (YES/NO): YES